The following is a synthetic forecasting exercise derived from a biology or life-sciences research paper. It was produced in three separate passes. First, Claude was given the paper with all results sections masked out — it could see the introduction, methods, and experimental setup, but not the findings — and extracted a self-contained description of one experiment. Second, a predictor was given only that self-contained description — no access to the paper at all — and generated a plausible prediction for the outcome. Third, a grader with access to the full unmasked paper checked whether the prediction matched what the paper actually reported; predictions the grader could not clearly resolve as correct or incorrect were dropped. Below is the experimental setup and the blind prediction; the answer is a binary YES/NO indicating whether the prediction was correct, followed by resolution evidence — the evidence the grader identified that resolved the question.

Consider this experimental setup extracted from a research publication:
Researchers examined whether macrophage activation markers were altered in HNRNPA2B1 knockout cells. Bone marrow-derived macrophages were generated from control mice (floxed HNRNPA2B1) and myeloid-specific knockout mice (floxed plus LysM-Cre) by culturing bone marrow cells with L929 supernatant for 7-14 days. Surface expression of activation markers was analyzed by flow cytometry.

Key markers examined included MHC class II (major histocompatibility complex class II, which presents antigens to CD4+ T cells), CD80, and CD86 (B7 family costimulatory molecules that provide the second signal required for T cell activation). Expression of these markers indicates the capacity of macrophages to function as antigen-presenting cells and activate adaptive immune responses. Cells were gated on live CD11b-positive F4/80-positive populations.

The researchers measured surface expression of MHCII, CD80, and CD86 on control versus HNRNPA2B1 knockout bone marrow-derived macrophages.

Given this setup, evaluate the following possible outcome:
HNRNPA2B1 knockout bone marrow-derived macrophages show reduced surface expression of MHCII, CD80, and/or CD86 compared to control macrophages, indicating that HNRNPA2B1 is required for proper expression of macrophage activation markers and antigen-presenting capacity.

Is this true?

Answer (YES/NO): NO